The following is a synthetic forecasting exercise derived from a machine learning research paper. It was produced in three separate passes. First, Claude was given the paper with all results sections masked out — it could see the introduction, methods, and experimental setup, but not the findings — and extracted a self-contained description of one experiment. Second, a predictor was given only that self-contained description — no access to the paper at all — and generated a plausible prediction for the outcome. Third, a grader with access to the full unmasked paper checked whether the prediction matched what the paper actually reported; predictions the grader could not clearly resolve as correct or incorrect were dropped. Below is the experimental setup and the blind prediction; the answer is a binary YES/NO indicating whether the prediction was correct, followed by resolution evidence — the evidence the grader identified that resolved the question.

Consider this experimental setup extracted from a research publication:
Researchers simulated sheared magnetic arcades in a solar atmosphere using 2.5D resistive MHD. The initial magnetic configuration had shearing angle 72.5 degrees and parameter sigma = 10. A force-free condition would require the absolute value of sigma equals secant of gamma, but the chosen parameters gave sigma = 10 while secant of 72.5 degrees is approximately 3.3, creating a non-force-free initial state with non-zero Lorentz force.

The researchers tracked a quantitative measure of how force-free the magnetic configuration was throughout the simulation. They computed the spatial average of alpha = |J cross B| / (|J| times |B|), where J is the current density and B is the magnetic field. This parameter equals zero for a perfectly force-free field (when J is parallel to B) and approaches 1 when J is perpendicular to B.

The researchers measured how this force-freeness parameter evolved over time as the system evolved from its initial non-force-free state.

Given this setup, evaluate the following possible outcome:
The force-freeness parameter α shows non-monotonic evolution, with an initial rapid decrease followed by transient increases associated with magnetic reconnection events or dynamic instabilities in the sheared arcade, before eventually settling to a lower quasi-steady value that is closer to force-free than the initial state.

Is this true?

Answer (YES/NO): YES